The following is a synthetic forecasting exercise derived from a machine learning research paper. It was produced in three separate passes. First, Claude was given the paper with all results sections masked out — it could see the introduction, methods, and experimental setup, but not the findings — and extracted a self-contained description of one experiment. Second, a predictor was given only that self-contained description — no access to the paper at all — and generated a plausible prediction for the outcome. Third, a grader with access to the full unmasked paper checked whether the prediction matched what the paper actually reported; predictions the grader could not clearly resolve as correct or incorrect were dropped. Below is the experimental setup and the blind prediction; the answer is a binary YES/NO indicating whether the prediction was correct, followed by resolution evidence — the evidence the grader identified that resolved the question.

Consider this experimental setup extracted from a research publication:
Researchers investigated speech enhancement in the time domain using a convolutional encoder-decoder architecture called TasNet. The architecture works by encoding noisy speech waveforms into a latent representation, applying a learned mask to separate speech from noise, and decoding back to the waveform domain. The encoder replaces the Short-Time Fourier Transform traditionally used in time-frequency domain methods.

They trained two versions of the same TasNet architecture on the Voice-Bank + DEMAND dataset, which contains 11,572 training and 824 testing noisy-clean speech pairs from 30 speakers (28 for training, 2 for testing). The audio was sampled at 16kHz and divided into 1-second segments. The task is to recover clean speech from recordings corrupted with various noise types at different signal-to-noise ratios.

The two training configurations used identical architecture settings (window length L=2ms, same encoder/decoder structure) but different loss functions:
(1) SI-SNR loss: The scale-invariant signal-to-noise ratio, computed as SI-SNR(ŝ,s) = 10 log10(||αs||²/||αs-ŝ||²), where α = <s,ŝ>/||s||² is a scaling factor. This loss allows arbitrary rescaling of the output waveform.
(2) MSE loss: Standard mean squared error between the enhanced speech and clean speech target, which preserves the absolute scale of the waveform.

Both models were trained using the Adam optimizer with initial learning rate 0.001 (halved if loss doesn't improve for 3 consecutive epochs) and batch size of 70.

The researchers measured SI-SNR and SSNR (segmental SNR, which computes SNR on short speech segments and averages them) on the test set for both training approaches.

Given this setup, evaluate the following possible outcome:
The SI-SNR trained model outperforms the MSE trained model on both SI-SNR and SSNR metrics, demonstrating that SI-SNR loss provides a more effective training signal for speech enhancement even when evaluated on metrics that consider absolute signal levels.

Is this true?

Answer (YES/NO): NO